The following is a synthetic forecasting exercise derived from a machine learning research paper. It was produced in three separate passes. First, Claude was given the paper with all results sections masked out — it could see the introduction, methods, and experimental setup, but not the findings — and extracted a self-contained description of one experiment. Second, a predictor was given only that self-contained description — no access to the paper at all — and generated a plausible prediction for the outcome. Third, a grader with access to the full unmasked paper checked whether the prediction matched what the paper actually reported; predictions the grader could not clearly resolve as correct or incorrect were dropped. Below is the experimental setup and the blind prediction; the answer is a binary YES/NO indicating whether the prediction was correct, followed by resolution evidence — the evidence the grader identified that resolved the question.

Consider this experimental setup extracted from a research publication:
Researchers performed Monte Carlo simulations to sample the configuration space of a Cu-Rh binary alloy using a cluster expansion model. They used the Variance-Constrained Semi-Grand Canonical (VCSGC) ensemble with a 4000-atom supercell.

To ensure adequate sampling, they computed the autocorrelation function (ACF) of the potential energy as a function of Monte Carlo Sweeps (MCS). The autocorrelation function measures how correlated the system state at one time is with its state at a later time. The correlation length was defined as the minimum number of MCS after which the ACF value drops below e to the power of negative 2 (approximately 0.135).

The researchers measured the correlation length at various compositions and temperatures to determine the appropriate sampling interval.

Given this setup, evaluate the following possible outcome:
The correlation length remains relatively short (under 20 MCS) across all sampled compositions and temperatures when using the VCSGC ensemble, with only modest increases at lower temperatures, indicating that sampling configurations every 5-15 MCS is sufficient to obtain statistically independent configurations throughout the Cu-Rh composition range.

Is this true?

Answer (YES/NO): YES